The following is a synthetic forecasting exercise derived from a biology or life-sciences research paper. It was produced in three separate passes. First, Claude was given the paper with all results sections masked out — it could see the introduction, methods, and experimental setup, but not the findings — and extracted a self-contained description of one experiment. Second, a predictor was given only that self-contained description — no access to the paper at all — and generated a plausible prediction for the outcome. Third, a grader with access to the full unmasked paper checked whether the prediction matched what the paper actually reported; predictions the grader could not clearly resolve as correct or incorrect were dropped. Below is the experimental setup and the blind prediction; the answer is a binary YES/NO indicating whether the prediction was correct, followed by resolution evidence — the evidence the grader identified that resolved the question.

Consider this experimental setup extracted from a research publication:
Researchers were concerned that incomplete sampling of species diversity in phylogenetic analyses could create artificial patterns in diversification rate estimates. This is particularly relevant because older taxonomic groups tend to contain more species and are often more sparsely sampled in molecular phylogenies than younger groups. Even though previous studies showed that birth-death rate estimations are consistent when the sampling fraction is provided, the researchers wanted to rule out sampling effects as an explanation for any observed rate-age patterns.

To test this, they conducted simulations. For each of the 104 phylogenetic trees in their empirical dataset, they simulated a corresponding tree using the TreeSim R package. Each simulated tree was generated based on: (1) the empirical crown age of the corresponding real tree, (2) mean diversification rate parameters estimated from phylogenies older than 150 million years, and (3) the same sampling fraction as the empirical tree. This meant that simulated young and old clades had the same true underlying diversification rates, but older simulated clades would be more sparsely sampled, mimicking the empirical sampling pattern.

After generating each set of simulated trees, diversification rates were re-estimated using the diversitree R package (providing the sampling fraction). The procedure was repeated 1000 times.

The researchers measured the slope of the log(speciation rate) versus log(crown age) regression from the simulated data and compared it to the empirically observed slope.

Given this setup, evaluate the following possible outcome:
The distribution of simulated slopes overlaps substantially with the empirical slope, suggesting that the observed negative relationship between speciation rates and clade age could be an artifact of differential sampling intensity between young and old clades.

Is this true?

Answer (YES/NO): NO